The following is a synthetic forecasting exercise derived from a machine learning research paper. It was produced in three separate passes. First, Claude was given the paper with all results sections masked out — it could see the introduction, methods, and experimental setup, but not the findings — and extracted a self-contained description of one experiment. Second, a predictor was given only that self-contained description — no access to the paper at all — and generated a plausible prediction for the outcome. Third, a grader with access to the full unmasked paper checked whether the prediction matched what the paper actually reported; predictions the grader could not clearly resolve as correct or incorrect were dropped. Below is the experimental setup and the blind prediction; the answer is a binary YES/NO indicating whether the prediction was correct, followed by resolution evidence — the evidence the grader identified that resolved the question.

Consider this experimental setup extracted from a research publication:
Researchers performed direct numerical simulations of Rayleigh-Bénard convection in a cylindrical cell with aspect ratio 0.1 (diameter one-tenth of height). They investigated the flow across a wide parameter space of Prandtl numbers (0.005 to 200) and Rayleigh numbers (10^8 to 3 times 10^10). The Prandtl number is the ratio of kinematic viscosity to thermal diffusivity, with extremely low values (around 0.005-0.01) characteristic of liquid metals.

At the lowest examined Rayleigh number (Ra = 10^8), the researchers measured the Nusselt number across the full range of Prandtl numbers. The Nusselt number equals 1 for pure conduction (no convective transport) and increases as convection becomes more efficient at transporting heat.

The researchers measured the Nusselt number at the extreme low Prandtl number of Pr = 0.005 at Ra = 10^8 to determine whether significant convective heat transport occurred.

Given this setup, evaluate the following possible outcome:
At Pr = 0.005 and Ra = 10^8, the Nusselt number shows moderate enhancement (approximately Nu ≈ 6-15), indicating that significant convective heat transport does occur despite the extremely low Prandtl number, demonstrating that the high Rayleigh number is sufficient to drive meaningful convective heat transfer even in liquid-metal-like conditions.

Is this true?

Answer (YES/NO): NO